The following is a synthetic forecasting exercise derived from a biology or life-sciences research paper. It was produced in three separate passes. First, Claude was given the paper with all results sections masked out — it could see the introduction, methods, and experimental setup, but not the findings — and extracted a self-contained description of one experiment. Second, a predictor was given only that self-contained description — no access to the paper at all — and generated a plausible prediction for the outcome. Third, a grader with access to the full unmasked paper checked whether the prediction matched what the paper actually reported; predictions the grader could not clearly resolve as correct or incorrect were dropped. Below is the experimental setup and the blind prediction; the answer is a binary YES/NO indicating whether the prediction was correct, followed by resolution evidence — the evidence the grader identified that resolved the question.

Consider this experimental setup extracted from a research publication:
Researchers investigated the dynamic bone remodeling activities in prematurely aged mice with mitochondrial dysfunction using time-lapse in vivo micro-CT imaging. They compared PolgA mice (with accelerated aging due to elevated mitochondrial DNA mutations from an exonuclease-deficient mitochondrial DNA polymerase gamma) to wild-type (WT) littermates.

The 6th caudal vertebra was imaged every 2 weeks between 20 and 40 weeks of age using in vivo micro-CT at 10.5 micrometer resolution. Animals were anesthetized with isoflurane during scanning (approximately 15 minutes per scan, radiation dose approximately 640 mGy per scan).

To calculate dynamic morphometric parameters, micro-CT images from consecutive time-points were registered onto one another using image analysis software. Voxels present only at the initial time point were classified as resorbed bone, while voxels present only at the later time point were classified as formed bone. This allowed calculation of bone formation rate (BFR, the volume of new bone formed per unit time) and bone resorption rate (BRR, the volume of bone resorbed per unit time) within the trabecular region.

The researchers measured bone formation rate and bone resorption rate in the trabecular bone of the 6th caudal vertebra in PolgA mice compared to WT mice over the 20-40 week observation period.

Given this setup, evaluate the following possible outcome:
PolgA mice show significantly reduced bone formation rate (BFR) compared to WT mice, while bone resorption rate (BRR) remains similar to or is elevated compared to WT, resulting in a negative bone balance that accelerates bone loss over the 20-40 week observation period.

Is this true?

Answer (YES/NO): NO